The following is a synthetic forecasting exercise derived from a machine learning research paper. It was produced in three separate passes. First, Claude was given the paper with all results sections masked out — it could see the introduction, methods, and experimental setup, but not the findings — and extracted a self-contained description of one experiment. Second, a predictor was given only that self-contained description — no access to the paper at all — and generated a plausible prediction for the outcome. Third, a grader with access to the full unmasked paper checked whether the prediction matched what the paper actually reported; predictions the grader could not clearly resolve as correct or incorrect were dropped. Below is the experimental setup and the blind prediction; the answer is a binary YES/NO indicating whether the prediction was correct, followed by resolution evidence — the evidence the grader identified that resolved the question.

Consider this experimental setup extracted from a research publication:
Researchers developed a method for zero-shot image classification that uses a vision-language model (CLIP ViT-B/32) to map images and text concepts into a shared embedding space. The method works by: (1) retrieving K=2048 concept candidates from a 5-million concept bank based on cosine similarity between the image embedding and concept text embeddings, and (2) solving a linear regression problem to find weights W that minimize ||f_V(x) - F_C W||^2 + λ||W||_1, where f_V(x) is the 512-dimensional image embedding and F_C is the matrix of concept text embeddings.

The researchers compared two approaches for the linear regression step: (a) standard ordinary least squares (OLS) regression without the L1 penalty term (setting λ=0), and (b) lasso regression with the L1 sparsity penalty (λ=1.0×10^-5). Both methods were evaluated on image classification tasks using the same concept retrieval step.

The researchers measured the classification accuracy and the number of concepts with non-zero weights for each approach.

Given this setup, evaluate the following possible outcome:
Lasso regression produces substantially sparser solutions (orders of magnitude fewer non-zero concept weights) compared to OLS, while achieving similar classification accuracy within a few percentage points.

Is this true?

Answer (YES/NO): NO